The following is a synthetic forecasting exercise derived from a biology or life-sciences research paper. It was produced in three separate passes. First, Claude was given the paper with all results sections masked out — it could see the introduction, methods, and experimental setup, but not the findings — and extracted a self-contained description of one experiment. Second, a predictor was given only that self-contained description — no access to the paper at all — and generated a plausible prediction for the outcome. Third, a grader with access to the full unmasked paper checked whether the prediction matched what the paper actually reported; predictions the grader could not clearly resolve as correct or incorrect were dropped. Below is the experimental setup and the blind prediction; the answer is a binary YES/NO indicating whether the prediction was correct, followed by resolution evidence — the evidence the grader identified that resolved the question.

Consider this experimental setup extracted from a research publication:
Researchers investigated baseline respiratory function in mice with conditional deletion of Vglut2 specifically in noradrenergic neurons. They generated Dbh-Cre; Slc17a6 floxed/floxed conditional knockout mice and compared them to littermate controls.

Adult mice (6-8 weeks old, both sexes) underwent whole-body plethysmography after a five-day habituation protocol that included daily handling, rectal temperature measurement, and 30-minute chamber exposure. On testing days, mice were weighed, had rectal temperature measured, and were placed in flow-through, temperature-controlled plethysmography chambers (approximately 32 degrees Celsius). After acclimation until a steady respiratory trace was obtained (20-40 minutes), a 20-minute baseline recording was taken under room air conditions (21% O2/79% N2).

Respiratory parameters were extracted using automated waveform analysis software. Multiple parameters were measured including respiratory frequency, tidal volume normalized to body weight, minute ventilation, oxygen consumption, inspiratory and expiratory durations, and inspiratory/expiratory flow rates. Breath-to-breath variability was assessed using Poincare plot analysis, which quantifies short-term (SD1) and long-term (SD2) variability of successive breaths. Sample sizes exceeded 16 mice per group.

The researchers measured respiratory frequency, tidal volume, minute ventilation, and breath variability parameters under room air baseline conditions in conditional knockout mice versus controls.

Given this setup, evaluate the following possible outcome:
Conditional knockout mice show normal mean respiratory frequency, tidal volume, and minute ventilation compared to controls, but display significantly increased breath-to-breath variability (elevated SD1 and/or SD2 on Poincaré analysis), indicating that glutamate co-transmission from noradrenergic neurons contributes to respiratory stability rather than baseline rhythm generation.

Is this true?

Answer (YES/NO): NO